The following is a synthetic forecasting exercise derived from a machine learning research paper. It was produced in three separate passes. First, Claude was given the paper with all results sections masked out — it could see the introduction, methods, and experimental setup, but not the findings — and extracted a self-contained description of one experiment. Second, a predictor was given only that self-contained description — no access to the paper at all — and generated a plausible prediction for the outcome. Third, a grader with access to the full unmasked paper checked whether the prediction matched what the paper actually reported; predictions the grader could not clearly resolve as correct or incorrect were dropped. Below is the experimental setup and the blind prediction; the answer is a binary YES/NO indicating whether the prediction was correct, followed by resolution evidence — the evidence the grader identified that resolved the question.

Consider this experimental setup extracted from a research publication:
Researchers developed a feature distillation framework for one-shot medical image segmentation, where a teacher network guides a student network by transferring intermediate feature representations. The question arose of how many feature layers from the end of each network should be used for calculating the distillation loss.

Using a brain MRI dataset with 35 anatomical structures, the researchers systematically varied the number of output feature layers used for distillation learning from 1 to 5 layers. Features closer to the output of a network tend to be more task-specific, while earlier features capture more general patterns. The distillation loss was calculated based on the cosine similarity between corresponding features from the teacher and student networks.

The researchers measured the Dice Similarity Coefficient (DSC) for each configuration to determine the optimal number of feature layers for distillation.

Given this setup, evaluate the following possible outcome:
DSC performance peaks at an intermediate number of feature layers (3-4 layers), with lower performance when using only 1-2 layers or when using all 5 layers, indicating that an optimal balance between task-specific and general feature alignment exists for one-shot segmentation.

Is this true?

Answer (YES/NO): NO